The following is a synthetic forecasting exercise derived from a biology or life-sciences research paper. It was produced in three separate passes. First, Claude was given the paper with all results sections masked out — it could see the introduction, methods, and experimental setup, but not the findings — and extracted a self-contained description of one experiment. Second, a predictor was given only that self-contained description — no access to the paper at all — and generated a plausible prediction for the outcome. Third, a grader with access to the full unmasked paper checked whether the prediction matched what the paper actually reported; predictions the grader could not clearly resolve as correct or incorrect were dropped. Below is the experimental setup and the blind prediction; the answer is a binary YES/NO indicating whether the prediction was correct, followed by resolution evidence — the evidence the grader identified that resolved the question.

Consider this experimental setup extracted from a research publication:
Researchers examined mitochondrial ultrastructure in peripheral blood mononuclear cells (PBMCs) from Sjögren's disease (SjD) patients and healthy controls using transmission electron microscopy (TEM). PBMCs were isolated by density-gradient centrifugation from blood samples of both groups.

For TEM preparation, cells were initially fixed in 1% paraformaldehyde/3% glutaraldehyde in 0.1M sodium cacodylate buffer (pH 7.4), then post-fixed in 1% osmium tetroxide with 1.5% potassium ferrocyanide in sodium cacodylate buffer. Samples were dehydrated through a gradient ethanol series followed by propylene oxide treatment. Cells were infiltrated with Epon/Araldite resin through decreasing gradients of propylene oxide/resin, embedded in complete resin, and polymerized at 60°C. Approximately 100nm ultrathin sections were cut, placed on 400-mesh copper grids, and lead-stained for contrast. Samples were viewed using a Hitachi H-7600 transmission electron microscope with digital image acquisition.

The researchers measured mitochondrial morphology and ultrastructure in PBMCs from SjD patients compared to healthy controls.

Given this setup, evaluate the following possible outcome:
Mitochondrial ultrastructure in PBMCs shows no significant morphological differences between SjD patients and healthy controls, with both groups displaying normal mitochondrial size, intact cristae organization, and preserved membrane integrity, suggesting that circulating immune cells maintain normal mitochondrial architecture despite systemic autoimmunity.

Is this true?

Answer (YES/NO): NO